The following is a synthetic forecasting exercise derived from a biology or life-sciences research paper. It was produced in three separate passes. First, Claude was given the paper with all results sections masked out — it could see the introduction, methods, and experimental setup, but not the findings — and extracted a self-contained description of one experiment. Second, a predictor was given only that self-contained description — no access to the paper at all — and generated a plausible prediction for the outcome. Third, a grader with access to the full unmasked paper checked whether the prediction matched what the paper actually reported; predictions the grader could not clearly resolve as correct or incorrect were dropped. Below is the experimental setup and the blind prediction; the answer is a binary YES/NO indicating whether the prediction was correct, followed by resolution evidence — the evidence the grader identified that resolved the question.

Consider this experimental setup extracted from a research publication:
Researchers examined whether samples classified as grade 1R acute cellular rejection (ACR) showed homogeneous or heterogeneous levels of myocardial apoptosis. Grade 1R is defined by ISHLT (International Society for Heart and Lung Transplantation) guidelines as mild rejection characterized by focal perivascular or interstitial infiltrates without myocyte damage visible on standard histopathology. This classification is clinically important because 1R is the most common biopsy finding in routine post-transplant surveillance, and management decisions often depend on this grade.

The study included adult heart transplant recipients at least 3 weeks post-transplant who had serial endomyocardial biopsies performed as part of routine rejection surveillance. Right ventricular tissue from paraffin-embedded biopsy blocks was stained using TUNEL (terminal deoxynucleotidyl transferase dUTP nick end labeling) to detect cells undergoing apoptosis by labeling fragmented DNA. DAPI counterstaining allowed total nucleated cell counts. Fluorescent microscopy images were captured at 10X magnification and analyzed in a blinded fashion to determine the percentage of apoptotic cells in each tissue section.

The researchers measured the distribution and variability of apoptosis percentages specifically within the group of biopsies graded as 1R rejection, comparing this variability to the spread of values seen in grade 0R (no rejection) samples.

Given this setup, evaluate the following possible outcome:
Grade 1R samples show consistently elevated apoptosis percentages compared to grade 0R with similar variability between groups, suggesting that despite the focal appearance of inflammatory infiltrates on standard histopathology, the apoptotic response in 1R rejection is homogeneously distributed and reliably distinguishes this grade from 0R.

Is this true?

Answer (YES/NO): NO